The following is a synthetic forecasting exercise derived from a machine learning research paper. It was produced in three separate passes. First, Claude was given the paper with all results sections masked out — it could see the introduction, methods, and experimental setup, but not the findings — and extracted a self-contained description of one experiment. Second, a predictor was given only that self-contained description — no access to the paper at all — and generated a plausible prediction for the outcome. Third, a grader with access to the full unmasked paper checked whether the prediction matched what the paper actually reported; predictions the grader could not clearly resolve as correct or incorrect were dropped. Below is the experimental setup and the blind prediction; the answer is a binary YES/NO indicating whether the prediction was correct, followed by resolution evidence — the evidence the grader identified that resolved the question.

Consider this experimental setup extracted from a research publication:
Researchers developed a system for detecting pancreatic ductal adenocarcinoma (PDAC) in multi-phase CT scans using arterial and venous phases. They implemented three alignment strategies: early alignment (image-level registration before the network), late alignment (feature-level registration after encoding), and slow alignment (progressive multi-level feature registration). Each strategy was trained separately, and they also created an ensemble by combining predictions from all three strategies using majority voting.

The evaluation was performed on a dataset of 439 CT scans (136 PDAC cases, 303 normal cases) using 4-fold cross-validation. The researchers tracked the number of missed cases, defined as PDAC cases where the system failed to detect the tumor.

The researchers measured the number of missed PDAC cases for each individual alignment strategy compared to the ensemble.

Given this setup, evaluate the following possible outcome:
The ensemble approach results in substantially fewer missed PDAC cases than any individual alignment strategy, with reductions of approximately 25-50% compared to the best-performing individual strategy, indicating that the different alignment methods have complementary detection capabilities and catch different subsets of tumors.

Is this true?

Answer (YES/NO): NO